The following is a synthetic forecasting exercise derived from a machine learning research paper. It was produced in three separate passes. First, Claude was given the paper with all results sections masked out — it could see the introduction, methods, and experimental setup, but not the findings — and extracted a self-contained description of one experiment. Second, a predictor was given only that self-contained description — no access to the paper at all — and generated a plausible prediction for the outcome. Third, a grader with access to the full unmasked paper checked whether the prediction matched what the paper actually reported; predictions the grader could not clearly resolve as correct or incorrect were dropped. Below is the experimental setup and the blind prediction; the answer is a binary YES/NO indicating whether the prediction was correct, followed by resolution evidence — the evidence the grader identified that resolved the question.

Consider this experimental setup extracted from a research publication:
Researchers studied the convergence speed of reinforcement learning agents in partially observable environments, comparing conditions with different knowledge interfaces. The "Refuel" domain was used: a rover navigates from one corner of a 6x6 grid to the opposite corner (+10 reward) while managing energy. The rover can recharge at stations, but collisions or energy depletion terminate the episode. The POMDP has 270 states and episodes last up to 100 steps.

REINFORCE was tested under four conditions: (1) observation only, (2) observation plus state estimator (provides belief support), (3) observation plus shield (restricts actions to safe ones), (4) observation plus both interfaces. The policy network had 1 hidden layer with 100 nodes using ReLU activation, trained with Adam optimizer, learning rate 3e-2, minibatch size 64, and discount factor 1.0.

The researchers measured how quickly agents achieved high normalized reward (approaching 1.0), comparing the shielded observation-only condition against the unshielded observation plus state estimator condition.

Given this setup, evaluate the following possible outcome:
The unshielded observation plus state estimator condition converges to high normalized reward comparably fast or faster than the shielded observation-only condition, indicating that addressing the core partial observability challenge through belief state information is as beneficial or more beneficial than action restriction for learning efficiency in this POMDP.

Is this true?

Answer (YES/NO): NO